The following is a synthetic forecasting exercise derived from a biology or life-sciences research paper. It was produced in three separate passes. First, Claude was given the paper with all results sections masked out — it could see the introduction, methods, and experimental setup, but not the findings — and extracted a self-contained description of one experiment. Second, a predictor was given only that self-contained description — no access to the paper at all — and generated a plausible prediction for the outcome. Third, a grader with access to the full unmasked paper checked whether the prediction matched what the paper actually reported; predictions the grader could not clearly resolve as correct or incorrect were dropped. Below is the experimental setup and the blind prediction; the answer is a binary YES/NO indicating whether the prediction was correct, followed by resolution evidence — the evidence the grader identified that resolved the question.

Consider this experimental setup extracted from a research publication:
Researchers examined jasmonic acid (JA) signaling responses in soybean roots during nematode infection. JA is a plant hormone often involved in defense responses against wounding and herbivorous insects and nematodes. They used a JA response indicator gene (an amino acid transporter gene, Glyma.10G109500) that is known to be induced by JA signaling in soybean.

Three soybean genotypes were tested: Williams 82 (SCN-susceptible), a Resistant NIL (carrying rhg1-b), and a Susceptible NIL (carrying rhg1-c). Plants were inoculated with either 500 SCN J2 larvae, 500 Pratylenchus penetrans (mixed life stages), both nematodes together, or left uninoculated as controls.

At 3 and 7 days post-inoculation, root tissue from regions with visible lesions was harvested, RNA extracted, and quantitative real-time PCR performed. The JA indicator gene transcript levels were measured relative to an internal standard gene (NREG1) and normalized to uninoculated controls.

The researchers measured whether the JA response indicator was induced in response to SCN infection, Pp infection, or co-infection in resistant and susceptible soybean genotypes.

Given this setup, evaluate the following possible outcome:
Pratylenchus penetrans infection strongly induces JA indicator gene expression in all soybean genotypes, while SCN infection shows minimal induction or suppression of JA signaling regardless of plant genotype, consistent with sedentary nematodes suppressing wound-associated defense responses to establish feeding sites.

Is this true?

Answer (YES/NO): NO